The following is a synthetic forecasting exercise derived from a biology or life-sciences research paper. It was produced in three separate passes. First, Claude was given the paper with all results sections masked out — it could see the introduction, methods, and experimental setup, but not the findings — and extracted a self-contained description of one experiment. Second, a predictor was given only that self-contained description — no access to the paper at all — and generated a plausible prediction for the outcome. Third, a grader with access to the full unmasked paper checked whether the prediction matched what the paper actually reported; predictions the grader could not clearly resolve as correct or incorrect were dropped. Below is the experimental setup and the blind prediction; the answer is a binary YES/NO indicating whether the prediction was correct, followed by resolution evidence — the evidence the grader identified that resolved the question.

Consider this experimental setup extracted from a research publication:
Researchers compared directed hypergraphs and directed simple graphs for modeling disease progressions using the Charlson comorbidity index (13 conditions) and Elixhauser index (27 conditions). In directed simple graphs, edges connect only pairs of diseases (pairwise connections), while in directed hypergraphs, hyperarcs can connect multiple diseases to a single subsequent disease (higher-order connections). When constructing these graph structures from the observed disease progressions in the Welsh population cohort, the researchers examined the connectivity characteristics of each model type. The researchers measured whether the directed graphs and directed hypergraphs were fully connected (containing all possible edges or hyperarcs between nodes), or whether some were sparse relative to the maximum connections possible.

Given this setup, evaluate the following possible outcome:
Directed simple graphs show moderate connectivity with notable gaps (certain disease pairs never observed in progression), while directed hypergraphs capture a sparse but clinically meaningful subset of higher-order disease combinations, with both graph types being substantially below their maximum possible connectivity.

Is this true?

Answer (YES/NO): NO